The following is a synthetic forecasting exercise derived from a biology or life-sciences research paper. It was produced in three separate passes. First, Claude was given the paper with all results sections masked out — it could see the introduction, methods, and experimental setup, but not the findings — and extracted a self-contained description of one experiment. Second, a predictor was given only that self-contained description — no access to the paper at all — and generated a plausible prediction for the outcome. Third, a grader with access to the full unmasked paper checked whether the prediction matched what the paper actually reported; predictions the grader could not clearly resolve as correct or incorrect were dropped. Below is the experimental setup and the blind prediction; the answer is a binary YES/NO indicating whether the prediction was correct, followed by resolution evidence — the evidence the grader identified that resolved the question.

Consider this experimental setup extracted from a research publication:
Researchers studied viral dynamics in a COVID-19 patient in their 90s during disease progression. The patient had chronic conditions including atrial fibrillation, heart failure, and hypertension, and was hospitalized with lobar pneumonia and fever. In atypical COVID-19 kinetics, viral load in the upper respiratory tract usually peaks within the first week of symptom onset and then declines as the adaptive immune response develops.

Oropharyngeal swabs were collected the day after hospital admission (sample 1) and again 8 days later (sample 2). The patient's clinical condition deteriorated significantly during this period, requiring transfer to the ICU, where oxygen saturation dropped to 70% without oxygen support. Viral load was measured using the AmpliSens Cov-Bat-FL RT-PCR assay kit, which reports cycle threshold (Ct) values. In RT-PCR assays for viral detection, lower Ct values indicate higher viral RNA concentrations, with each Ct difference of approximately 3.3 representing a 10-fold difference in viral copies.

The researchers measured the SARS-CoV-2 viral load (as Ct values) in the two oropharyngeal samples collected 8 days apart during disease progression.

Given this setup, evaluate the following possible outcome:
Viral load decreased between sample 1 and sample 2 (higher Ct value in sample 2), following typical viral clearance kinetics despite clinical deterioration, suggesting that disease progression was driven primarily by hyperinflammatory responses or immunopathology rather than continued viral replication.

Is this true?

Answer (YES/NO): NO